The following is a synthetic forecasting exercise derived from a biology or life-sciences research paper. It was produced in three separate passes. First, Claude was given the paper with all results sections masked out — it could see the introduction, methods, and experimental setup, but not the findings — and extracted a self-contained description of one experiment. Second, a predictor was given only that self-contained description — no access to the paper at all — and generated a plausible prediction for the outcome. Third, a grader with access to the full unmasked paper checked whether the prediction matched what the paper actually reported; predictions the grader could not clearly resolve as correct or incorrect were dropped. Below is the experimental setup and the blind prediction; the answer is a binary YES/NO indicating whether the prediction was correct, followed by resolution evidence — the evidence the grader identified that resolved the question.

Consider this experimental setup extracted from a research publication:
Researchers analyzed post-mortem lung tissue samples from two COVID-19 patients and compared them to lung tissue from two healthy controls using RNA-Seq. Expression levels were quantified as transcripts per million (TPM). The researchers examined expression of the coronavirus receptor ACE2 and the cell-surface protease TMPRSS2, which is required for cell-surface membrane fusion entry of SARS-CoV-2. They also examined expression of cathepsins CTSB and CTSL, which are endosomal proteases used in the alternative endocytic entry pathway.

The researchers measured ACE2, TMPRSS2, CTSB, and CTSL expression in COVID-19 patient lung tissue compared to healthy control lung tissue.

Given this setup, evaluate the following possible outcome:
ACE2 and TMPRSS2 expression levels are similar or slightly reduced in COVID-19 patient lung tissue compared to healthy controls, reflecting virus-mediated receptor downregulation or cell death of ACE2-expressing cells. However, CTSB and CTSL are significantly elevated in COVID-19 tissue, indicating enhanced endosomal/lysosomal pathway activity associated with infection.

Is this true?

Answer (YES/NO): NO